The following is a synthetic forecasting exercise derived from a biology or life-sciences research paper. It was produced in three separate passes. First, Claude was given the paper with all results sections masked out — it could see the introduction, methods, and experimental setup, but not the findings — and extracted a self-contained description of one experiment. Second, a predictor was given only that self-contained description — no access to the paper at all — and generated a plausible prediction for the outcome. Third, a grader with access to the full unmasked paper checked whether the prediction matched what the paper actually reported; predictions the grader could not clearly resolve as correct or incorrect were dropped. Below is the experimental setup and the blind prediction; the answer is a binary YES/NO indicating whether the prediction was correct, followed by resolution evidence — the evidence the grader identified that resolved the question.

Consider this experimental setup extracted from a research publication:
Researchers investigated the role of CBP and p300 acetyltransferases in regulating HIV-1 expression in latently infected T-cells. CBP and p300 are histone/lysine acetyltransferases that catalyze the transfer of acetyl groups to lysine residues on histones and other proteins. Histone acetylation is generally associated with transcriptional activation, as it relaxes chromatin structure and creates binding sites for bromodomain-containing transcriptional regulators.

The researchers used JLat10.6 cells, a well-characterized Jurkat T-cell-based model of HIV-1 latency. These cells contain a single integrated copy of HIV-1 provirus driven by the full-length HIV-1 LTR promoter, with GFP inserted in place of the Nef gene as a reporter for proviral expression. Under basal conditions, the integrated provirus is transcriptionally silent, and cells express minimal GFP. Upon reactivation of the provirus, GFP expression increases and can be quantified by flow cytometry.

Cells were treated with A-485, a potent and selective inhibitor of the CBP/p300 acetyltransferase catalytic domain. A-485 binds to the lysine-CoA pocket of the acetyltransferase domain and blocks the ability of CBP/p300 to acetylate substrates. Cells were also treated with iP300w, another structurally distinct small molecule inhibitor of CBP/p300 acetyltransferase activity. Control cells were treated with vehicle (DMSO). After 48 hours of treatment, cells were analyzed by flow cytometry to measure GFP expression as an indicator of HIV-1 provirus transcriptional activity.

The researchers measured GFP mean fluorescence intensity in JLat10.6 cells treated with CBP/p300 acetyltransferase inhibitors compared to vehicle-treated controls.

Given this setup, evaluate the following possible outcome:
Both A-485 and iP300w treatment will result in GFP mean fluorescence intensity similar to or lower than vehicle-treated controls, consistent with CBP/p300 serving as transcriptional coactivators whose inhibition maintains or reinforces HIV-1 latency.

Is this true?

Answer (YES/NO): NO